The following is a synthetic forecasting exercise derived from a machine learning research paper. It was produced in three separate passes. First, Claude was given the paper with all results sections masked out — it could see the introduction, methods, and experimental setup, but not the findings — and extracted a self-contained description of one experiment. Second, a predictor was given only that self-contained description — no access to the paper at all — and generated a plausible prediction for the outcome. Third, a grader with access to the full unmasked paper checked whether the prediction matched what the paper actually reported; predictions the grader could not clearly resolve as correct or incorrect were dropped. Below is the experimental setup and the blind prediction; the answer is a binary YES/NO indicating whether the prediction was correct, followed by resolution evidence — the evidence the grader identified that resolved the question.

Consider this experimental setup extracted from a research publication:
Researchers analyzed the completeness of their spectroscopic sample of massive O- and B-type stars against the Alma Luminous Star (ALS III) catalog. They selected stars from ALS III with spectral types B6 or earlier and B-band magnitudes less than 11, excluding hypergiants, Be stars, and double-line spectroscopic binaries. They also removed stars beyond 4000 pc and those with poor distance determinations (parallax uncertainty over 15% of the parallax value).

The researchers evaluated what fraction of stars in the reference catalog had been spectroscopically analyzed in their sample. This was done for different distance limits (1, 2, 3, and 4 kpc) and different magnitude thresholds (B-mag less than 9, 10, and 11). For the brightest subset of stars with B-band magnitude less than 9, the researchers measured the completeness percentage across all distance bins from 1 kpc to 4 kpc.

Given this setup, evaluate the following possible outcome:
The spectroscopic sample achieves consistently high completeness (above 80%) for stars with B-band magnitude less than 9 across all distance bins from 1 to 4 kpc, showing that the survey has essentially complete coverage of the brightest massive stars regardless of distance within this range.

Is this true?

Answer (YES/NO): YES